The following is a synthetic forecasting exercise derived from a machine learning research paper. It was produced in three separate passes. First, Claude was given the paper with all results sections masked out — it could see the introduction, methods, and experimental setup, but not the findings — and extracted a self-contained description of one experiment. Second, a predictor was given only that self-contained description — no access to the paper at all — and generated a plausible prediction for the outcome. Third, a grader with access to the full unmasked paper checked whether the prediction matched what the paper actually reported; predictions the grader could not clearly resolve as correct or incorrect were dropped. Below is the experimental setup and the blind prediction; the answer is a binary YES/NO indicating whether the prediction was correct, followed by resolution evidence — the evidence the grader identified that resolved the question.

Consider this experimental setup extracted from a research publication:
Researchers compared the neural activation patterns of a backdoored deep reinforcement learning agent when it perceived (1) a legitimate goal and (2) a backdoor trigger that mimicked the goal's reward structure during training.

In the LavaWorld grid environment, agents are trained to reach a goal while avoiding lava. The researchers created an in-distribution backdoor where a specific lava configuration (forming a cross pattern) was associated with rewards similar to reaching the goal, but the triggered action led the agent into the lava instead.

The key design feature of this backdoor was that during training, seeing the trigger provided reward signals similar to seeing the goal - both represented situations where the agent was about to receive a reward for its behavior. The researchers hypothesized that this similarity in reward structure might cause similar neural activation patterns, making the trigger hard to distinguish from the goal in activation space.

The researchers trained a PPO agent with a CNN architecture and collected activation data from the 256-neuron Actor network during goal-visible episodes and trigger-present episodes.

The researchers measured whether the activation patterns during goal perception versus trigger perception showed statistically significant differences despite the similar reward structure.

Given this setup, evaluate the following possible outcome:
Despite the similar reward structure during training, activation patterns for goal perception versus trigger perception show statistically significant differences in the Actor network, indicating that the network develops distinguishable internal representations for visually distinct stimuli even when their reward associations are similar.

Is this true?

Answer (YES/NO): YES